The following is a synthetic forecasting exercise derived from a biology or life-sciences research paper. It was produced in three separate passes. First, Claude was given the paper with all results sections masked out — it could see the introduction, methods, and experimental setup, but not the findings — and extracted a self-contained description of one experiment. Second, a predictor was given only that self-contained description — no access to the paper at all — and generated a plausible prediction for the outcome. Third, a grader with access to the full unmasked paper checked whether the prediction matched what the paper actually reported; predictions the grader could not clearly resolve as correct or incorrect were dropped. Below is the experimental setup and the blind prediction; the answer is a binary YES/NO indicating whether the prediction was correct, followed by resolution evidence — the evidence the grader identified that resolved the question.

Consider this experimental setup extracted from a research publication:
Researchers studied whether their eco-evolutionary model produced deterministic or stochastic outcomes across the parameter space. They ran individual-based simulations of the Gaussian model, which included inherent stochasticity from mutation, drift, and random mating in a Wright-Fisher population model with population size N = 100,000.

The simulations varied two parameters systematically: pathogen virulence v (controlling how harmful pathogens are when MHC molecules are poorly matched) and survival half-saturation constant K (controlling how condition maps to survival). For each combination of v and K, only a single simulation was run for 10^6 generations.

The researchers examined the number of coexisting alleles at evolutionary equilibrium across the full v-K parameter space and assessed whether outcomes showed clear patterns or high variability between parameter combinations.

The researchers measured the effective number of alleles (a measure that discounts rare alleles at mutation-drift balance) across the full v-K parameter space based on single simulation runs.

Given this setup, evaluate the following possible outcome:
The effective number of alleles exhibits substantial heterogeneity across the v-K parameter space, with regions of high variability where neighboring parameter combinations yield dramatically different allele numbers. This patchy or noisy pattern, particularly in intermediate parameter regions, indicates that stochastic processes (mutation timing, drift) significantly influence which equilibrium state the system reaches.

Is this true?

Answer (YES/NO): NO